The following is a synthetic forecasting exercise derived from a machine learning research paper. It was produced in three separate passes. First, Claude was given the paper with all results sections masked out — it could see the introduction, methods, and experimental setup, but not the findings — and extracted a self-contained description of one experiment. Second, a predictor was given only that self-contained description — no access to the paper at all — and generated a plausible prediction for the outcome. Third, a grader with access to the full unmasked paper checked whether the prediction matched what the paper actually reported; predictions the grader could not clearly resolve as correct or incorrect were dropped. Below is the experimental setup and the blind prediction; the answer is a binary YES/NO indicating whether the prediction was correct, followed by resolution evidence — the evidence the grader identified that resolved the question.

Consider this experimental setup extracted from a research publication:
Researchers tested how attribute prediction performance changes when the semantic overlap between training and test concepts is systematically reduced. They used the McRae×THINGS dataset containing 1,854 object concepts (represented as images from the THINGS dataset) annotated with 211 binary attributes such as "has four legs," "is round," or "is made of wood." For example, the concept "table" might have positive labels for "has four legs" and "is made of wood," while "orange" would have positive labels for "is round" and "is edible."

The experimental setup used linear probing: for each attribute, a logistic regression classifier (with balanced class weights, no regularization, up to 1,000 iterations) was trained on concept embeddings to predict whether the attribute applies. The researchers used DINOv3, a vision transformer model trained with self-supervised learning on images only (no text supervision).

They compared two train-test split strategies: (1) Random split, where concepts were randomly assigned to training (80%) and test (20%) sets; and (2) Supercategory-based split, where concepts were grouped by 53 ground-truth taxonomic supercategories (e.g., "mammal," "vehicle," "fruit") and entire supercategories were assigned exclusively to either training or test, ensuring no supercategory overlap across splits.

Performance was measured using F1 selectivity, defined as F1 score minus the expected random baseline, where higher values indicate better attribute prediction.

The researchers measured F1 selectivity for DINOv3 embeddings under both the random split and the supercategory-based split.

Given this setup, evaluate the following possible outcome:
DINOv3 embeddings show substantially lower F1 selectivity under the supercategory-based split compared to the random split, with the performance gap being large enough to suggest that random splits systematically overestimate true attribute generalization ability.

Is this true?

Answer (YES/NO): YES